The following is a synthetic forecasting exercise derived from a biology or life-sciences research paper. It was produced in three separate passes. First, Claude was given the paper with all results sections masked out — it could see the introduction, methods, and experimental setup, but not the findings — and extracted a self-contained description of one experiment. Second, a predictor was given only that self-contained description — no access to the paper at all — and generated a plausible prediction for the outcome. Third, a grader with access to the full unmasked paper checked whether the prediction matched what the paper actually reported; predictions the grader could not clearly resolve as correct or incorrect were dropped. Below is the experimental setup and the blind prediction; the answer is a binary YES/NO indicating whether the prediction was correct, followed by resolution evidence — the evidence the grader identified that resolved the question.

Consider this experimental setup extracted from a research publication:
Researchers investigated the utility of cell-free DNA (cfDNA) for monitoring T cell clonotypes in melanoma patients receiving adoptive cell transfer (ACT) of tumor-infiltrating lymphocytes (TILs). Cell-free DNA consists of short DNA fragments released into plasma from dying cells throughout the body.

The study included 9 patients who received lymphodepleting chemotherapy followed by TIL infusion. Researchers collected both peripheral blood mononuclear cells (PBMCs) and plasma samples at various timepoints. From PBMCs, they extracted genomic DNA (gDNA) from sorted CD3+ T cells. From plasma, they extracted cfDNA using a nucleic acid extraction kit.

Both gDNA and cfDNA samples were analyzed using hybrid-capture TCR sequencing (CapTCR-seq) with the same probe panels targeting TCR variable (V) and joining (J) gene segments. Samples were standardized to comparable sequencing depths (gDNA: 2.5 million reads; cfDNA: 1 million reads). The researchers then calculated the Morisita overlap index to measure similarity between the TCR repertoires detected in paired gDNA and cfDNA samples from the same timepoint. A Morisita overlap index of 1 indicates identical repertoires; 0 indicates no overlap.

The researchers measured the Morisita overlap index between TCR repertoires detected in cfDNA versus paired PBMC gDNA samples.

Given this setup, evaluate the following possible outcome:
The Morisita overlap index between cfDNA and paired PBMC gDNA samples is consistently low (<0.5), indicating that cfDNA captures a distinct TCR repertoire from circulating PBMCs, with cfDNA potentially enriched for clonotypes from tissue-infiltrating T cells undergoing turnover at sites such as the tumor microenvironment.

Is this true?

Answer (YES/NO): NO